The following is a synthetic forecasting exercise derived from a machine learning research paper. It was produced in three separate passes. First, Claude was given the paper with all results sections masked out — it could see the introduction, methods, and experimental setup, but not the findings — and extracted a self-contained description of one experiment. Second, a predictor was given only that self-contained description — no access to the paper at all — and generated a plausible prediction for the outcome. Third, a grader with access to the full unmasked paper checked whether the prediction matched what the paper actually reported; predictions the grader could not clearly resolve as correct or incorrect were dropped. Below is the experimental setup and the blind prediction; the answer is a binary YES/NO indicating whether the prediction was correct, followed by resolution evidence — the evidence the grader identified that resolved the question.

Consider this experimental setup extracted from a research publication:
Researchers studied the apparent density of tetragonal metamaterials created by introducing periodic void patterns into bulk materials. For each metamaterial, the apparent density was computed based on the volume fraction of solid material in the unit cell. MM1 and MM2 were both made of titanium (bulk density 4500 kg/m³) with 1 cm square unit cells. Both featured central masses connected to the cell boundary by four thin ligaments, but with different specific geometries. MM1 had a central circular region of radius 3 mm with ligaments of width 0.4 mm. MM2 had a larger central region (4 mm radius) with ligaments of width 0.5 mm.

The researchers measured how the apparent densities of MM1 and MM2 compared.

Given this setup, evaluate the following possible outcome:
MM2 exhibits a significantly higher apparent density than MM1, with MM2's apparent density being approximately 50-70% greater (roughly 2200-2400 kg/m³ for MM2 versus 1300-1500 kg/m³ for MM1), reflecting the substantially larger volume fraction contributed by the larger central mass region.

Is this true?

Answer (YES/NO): NO